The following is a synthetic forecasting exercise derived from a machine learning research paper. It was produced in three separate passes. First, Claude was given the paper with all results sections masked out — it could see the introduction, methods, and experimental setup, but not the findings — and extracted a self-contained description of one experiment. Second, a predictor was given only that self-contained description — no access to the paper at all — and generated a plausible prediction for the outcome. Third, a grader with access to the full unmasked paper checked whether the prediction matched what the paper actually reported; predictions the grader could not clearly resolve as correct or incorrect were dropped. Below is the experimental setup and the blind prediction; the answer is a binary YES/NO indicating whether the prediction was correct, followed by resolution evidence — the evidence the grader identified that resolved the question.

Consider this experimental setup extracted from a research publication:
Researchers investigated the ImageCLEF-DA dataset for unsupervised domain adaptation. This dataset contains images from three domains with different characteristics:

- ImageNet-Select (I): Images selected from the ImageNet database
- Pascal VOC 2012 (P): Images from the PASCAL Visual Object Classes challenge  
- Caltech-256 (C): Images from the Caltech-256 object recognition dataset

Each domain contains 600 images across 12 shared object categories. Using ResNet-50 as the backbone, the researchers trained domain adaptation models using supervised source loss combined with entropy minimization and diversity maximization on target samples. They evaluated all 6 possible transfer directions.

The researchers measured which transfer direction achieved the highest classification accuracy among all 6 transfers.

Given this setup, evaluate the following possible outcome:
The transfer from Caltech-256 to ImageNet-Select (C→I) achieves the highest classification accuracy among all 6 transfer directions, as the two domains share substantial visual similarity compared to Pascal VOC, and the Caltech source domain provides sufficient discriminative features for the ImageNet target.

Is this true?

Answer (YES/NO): NO